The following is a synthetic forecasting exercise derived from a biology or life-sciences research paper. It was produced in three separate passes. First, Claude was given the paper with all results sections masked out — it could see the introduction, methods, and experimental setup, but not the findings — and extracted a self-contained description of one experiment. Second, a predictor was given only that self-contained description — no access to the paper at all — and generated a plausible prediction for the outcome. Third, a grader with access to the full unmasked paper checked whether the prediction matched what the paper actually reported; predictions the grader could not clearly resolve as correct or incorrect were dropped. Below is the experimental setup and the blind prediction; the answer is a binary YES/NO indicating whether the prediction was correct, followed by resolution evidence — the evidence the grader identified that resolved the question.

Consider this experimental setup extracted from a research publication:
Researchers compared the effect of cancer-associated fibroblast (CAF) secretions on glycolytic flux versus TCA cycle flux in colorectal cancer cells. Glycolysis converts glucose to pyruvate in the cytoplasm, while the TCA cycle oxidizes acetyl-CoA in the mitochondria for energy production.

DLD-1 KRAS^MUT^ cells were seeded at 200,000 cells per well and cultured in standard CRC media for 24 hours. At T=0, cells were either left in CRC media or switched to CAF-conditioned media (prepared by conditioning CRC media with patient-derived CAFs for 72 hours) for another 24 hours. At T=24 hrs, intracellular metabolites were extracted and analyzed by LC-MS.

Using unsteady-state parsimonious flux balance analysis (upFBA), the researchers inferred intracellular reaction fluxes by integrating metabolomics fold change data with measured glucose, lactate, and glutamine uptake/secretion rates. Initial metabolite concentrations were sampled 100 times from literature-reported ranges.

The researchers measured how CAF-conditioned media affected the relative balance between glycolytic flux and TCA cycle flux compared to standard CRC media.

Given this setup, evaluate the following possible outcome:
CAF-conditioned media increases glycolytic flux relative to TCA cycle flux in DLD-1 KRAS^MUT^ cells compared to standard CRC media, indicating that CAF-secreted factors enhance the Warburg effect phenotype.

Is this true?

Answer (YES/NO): YES